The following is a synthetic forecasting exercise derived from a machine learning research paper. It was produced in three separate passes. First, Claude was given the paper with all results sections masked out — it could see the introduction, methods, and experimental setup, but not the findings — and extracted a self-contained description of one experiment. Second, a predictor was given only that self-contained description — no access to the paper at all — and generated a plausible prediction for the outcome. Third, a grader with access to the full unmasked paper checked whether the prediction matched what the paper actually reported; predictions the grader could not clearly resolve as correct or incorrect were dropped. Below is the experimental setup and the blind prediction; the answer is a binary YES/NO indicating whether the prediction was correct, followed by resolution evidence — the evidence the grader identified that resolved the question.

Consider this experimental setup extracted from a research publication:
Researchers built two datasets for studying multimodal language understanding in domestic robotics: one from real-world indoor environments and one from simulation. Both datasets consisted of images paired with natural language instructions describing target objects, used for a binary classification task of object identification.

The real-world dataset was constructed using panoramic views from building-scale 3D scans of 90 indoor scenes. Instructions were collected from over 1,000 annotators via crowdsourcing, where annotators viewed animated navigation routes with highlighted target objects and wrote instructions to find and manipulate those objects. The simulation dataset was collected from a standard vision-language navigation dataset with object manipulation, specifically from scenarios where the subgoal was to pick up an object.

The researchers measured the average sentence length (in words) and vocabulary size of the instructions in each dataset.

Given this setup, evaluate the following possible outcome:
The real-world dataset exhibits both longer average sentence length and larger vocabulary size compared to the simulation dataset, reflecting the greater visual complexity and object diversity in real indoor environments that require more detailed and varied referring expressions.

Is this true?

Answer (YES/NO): YES